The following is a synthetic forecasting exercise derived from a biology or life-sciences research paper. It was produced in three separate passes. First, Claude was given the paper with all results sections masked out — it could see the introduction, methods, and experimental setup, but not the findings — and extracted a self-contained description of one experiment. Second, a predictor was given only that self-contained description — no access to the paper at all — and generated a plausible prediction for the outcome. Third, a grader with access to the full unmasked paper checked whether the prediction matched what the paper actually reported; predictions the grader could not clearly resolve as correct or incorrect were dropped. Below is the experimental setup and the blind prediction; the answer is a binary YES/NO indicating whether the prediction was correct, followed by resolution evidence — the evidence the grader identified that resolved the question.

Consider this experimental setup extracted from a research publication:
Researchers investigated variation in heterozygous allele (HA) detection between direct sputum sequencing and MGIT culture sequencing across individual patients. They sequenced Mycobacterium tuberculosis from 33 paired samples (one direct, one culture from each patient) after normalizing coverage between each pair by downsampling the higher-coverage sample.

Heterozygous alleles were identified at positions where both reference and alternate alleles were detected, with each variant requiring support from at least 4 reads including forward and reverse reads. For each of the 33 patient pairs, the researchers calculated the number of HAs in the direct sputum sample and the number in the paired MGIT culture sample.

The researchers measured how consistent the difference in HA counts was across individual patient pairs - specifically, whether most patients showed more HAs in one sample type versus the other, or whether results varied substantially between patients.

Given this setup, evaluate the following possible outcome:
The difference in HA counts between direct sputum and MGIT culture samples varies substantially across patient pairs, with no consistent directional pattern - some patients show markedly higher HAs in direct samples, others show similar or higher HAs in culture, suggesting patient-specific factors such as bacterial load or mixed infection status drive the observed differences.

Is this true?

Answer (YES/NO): NO